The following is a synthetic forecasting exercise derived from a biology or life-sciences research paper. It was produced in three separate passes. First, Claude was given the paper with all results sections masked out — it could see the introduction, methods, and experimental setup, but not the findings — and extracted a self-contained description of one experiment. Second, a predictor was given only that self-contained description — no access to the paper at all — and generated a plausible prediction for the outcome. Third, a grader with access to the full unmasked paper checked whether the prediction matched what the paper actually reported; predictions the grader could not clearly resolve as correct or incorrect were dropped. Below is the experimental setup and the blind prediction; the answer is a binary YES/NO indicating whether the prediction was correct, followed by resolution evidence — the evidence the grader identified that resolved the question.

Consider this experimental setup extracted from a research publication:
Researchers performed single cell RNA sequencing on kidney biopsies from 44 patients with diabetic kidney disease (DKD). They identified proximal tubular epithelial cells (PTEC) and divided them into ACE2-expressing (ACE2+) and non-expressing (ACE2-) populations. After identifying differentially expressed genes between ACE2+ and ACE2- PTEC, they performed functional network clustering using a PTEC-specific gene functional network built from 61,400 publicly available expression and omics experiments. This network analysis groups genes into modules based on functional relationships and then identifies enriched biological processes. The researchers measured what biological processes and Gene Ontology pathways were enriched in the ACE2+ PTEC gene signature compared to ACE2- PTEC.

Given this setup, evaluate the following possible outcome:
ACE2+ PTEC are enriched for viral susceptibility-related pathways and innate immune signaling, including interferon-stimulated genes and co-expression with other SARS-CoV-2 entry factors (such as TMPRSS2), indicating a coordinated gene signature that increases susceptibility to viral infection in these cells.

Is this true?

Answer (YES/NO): NO